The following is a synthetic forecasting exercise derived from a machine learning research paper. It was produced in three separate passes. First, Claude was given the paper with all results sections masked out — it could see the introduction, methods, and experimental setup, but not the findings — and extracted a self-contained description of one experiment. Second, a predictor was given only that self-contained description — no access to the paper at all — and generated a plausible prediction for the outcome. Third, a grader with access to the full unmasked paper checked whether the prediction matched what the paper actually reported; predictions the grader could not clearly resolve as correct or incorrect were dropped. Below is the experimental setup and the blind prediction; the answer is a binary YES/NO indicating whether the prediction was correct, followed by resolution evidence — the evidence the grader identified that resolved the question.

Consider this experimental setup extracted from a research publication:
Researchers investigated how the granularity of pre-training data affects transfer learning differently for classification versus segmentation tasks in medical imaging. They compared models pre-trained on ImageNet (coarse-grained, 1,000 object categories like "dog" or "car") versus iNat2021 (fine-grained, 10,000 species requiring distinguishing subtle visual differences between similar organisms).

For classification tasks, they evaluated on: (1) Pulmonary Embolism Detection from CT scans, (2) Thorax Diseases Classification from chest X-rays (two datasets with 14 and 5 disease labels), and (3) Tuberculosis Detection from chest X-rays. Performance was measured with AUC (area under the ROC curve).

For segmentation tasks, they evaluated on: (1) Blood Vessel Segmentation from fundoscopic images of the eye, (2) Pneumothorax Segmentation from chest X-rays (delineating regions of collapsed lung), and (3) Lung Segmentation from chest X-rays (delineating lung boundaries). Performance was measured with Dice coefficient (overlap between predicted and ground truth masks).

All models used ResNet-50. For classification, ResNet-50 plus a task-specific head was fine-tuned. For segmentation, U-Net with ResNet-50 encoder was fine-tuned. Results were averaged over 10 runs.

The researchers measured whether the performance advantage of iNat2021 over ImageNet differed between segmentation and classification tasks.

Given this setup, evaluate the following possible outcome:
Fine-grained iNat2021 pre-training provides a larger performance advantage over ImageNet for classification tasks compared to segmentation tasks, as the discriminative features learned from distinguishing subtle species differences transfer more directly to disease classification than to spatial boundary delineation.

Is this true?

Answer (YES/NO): NO